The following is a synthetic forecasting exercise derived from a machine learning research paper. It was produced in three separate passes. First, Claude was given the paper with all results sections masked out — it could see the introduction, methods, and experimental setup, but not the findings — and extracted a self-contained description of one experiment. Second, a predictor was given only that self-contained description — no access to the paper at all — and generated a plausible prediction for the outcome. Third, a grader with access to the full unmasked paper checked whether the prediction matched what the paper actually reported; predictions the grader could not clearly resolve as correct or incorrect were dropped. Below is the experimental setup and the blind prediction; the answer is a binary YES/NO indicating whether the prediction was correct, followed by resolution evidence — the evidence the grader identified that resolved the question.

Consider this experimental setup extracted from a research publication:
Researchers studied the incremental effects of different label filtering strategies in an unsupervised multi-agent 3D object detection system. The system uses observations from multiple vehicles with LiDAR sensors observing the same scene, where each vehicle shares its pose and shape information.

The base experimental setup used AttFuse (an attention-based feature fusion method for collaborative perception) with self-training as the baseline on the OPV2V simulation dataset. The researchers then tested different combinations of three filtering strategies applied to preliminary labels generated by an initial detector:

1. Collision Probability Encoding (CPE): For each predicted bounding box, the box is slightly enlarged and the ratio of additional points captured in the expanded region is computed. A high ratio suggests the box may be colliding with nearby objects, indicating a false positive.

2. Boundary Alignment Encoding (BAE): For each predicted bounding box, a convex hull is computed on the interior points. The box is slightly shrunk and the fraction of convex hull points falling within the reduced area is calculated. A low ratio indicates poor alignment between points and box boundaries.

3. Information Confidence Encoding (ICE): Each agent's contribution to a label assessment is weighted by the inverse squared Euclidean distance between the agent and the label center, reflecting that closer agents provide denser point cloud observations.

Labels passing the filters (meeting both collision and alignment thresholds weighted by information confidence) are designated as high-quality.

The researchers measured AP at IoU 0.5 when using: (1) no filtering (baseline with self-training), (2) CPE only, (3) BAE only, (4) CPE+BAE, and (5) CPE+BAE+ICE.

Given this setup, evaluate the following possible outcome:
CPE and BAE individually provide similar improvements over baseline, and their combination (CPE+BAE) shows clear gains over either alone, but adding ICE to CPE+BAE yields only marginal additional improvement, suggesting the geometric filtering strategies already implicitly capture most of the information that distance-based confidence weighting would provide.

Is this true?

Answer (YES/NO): NO